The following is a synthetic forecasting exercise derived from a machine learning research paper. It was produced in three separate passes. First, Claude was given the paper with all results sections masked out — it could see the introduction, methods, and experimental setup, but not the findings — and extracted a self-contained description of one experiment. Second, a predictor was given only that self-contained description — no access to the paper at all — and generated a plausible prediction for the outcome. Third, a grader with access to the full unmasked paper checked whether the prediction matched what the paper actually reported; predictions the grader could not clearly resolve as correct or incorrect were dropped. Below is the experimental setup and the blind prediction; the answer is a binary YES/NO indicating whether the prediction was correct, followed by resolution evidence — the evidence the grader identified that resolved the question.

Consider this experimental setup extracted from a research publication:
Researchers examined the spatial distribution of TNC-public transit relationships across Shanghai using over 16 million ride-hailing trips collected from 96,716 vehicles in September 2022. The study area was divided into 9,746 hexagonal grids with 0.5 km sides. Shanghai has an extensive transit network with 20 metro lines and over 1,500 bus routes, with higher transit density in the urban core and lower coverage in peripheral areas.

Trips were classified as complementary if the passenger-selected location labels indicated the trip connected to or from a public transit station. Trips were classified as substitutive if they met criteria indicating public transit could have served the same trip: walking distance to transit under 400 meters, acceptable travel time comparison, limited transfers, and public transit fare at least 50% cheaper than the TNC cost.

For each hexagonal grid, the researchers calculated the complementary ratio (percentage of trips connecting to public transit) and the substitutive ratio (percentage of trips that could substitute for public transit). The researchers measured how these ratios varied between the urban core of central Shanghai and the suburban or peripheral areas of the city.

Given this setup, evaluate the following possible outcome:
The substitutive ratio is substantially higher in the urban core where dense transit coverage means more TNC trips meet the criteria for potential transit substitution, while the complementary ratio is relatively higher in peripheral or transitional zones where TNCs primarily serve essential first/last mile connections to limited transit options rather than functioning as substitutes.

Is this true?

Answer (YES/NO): YES